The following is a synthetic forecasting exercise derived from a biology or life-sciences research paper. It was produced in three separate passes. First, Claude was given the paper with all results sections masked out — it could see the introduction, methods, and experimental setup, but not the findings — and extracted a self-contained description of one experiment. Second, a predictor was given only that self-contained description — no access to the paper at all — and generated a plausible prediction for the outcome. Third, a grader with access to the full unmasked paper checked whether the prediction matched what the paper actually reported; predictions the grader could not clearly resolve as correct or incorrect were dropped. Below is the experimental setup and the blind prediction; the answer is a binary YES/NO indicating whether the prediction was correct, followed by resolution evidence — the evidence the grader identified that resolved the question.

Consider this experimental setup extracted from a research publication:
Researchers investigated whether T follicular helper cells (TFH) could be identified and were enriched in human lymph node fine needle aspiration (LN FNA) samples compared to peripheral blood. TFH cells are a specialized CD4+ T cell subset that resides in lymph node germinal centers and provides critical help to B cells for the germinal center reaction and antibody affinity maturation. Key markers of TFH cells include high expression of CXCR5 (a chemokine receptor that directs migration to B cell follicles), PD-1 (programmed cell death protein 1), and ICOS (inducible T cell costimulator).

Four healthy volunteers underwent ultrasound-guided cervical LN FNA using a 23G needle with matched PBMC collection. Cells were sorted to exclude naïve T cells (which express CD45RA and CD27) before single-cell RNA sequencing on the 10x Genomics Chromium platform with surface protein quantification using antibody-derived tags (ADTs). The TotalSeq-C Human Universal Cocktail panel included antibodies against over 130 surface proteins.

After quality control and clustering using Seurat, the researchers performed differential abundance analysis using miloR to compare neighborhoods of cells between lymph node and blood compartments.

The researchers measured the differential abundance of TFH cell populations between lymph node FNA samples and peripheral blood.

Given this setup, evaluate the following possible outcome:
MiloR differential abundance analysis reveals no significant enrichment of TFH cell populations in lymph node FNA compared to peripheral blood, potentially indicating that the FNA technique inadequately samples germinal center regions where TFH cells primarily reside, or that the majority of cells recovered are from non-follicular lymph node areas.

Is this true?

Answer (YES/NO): NO